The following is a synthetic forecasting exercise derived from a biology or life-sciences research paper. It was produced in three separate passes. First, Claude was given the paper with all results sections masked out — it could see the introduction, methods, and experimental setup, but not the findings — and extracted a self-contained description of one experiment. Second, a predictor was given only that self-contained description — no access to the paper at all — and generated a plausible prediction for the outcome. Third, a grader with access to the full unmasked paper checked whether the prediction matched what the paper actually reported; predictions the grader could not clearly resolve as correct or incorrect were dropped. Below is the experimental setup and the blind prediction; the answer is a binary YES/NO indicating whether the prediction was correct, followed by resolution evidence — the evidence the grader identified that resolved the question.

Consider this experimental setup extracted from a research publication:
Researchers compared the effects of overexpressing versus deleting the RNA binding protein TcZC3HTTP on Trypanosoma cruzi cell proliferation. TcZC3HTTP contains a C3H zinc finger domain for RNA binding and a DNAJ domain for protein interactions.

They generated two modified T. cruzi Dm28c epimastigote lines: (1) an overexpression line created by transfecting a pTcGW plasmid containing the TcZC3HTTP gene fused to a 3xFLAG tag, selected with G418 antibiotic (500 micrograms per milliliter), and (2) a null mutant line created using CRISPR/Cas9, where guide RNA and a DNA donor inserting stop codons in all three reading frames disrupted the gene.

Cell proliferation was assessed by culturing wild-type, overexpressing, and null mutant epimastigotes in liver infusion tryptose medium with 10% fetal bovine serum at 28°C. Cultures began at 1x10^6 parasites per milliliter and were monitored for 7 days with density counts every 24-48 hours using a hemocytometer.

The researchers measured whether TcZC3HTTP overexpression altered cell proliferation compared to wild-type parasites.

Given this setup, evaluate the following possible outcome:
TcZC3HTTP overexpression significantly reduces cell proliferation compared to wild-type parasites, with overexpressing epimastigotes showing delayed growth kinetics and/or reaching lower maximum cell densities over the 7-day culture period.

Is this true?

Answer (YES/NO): NO